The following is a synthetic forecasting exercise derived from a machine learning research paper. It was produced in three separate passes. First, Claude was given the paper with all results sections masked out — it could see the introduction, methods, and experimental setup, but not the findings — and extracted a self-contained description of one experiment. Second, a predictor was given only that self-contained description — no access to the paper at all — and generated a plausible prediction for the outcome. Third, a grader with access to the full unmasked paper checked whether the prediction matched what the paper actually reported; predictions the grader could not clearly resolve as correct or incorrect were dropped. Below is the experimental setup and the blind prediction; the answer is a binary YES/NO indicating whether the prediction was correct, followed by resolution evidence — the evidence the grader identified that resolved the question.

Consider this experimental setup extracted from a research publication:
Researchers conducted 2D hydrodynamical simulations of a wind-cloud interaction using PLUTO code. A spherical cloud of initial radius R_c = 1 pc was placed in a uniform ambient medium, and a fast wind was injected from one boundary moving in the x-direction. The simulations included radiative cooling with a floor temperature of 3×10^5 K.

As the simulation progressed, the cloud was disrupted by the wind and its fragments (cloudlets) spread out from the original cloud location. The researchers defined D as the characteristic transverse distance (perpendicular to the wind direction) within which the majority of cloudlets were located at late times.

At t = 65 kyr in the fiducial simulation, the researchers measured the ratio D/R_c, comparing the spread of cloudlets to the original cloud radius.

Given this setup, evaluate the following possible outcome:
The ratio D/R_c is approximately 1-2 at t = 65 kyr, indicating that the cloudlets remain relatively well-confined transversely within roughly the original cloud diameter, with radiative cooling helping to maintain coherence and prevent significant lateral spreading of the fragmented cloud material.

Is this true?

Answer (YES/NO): NO